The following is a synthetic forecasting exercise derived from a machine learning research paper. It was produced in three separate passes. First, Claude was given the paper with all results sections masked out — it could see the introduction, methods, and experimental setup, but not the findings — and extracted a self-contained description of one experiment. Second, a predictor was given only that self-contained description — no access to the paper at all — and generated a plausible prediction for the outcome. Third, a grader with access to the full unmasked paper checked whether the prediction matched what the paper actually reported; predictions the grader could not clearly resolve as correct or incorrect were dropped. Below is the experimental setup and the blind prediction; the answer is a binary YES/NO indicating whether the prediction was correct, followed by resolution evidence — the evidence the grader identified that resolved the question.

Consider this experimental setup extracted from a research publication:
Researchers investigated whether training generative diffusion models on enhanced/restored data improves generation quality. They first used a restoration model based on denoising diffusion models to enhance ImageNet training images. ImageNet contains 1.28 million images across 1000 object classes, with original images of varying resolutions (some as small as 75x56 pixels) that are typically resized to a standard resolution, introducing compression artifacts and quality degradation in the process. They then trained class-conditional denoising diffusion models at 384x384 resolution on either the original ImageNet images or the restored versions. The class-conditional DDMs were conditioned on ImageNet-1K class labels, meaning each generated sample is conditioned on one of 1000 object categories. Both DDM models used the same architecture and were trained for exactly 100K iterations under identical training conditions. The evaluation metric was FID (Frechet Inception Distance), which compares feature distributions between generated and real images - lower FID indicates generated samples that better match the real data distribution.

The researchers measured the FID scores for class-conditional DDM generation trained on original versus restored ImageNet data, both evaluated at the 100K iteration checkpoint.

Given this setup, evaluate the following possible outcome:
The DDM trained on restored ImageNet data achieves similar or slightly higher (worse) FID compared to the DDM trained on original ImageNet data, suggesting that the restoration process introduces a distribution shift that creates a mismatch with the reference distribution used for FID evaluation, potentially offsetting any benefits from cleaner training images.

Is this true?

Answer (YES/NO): NO